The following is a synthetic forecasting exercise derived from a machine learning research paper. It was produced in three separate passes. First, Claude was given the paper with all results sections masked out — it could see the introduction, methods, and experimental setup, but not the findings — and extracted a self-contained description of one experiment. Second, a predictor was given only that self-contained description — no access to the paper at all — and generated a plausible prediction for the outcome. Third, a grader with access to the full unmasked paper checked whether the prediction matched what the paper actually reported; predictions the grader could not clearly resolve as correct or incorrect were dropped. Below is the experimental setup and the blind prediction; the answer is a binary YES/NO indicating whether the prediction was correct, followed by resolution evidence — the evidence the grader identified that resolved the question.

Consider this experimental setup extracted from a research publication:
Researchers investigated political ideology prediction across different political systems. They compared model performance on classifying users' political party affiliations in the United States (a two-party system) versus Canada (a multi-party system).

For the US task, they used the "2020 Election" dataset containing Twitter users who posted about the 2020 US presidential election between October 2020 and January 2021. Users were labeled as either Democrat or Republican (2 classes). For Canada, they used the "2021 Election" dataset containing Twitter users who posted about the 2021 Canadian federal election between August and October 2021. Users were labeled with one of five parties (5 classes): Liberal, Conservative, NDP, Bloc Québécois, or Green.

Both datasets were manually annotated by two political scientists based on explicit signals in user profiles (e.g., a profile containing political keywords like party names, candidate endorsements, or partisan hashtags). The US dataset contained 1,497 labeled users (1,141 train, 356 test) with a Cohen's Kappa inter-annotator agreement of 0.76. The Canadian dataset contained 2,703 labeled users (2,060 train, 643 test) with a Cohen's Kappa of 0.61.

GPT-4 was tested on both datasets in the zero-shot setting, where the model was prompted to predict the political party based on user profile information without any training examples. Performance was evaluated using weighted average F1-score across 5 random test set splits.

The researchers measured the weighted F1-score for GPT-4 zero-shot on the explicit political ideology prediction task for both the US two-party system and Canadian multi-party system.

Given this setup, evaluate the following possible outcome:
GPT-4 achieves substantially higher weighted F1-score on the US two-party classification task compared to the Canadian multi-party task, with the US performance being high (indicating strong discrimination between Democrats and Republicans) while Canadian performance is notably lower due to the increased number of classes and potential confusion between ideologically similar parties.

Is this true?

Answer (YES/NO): YES